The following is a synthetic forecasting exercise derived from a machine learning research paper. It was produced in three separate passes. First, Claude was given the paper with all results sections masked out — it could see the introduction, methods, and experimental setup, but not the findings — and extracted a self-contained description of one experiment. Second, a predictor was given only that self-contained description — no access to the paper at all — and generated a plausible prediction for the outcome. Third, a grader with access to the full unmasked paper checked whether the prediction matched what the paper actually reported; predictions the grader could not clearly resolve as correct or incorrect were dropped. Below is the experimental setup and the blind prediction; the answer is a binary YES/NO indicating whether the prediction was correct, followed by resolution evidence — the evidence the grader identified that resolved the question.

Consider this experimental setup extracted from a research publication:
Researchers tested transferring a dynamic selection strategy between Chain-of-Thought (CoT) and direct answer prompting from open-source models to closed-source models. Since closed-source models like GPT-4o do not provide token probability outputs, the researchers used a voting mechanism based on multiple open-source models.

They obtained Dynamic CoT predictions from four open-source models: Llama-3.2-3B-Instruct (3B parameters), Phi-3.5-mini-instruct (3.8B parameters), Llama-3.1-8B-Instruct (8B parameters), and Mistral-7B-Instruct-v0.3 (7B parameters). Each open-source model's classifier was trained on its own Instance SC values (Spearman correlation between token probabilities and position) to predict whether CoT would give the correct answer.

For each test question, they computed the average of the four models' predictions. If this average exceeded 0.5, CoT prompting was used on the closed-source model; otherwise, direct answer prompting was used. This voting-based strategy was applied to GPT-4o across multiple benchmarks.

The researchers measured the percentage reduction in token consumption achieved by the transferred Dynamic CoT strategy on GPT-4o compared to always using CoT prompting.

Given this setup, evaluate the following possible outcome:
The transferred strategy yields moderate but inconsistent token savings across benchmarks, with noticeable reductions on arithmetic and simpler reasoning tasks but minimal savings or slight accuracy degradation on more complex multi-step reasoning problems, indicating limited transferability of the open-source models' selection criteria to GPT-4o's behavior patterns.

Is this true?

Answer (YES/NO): NO